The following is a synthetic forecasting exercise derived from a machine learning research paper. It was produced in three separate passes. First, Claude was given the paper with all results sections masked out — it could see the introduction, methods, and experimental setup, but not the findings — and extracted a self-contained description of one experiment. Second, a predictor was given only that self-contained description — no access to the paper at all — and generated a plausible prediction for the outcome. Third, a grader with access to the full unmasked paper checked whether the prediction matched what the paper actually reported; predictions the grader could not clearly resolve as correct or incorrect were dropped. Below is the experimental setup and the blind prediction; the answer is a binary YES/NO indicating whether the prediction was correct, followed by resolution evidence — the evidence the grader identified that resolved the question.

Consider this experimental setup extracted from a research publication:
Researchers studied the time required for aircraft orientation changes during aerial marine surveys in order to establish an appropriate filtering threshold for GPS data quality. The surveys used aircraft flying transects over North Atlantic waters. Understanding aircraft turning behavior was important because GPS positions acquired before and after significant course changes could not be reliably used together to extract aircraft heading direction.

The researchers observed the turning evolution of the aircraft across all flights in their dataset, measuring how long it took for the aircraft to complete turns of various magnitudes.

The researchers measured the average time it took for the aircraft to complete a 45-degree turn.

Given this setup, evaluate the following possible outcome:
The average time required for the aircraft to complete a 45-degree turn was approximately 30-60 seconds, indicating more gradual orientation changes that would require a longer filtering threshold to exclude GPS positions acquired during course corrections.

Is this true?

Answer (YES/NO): YES